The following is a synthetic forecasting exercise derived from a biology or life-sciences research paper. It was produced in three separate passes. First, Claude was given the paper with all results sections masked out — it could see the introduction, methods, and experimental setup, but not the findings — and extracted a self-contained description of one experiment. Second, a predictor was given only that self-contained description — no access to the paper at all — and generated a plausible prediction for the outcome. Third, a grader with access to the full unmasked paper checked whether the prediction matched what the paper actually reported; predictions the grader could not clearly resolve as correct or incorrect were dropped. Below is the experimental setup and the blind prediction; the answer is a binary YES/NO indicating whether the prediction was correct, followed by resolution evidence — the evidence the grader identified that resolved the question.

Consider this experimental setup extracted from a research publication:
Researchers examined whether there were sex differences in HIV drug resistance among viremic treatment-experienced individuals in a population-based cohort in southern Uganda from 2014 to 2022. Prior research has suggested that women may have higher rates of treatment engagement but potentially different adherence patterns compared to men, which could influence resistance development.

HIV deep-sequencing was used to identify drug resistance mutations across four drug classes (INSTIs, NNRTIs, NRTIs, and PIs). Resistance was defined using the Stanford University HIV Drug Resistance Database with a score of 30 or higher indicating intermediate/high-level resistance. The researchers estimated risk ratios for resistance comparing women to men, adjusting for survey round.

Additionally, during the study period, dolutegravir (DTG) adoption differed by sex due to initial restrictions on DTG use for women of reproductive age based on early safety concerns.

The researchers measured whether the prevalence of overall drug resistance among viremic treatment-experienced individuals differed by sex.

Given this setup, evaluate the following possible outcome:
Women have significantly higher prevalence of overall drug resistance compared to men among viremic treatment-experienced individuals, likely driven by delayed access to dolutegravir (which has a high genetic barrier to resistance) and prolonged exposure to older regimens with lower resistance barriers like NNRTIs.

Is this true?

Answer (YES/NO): YES